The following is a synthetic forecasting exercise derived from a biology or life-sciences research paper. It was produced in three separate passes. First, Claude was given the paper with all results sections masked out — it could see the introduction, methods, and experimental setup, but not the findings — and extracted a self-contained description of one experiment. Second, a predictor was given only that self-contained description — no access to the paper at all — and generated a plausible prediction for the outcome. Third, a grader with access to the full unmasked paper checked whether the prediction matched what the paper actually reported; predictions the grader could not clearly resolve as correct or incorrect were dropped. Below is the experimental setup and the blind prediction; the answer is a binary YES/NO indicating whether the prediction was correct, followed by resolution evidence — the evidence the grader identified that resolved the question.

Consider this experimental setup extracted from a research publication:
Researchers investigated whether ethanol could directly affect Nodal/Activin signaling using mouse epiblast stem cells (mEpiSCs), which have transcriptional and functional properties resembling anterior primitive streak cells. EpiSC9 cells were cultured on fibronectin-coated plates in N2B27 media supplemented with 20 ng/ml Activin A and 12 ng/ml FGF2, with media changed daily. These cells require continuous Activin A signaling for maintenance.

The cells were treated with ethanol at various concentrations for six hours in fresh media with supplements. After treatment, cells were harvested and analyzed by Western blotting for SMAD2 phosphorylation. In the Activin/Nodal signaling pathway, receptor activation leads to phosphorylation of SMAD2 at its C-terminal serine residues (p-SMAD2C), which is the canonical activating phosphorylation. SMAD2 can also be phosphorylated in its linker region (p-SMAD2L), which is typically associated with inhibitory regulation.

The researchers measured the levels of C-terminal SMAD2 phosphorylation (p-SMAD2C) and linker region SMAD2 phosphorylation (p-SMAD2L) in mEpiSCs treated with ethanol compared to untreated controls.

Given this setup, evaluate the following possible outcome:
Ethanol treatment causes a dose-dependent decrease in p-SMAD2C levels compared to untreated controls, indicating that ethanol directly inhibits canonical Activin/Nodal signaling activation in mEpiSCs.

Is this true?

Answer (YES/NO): YES